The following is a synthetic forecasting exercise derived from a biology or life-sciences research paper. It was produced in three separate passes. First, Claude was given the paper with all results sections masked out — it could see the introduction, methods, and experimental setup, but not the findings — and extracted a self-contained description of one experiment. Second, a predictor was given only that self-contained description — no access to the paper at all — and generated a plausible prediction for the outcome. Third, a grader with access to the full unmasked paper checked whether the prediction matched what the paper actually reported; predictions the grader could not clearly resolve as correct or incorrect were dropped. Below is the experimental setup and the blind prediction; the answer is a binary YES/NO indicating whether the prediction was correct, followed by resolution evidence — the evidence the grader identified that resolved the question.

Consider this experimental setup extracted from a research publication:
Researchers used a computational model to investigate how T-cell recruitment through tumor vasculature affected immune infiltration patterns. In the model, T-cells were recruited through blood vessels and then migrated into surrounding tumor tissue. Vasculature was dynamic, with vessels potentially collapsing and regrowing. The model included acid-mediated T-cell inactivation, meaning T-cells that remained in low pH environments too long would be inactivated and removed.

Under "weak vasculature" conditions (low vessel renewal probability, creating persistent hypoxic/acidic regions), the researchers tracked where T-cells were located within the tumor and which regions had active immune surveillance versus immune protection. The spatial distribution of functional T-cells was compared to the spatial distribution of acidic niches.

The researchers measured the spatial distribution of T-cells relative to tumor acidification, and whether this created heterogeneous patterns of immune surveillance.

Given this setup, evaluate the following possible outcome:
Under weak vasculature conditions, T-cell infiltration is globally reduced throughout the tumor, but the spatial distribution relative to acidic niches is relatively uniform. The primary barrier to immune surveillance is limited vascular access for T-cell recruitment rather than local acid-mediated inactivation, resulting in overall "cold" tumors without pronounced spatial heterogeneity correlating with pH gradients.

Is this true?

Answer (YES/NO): NO